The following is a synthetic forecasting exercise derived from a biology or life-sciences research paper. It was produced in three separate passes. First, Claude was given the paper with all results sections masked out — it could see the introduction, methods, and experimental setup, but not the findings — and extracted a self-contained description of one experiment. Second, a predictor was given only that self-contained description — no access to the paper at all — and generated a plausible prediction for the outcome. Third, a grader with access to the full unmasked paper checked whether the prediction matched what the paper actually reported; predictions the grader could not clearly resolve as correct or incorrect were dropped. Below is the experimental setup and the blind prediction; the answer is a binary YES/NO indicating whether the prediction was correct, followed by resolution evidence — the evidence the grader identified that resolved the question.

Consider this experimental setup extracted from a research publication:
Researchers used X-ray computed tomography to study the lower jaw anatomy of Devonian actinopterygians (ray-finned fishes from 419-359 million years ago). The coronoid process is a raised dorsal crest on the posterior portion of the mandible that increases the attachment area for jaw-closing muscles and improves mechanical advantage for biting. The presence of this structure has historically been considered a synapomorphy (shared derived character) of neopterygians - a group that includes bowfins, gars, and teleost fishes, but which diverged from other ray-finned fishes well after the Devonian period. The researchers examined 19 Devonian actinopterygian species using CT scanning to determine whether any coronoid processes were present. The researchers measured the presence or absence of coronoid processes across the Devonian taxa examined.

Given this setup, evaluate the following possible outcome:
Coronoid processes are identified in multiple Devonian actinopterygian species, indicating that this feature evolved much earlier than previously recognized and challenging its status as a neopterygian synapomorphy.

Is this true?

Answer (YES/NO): YES